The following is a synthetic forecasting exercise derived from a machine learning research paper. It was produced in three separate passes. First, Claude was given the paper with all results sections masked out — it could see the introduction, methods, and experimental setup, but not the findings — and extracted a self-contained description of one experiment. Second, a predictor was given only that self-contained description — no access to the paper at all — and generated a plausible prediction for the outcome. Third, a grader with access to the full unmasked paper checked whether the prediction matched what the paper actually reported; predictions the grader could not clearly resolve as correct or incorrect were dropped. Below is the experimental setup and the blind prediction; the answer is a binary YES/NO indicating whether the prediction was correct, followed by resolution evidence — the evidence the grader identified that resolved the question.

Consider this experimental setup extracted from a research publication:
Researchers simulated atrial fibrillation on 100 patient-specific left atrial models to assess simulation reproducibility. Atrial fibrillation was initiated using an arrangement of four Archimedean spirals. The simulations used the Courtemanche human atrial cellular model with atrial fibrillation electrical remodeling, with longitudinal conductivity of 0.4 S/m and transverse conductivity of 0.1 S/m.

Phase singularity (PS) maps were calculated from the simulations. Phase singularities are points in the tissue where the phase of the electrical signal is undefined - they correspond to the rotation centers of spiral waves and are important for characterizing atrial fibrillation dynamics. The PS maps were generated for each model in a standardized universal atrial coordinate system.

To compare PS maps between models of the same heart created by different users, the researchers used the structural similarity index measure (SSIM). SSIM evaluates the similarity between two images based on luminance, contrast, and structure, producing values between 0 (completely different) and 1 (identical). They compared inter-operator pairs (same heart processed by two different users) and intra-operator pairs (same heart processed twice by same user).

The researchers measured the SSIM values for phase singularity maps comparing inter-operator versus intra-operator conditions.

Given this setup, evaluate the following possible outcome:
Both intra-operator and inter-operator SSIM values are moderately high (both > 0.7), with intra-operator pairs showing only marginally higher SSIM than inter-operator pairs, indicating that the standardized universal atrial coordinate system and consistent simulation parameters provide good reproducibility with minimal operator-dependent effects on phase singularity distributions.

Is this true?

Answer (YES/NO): NO